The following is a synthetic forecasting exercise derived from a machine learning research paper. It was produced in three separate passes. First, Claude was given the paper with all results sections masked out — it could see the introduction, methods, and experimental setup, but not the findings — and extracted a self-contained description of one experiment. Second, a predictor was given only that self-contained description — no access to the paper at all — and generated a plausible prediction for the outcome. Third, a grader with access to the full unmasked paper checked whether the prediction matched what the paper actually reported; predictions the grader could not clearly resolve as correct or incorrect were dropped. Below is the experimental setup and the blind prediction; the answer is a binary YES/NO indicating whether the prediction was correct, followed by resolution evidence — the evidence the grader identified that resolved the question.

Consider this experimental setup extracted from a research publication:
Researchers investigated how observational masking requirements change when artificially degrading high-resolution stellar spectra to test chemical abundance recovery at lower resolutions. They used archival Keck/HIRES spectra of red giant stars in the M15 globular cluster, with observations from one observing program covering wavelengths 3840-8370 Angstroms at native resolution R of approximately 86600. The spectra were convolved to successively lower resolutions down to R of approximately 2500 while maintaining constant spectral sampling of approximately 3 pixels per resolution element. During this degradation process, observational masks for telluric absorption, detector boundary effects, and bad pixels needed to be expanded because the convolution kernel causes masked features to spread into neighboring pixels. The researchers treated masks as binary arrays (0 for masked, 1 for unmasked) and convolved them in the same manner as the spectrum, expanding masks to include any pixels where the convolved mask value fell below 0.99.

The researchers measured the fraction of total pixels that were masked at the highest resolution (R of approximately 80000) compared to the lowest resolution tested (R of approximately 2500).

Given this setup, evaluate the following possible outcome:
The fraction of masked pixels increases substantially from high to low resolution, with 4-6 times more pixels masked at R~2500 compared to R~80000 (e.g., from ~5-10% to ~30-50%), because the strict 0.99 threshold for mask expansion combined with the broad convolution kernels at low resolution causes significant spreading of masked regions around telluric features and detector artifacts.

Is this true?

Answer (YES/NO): NO